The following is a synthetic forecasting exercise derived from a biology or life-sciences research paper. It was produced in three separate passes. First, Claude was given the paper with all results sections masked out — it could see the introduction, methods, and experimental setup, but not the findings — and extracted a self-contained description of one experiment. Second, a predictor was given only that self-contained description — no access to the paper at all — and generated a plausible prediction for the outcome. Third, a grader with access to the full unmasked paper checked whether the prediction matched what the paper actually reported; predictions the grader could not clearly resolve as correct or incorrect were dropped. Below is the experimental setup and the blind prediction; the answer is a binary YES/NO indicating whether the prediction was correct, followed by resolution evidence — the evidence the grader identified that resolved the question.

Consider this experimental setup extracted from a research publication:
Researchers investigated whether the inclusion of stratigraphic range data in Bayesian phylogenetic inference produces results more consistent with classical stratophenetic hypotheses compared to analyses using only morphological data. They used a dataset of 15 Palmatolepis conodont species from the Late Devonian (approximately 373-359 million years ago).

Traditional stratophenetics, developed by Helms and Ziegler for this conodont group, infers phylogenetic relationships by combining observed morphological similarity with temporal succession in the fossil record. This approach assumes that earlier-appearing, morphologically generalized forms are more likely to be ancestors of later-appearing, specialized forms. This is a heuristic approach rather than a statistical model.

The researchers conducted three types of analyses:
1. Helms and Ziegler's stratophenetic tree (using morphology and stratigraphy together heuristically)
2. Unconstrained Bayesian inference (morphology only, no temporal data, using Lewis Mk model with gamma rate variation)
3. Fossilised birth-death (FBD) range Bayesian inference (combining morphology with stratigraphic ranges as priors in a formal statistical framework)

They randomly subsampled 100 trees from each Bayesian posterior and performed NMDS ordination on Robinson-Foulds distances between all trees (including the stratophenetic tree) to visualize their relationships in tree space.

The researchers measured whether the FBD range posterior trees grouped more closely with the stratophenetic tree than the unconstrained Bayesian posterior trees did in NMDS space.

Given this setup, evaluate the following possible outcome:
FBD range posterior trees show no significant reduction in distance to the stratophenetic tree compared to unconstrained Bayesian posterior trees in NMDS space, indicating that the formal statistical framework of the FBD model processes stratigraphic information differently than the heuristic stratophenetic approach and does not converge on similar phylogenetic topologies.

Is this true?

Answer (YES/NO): NO